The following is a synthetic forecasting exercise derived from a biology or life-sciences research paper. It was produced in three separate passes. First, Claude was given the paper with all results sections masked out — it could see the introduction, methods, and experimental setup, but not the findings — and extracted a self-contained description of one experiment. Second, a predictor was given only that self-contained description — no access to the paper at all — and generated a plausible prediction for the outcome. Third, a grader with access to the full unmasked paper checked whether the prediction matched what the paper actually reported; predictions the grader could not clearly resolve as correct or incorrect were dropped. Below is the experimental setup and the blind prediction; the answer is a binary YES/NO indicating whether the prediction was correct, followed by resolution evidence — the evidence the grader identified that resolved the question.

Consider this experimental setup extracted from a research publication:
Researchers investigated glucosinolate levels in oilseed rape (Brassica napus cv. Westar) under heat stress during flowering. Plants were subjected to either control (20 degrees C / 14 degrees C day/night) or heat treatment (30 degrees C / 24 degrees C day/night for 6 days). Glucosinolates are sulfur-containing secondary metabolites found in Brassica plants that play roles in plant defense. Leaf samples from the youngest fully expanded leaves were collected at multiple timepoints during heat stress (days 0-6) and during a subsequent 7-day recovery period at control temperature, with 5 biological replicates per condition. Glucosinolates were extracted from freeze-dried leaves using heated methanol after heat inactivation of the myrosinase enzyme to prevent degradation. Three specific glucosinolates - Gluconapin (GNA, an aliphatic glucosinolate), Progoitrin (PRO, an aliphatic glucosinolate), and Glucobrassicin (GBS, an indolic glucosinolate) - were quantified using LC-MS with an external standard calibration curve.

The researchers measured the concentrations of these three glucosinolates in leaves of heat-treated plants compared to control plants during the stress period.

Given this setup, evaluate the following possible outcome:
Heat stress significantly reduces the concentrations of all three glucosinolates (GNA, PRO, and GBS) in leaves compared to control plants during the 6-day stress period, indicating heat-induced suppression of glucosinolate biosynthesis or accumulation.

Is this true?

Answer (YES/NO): NO